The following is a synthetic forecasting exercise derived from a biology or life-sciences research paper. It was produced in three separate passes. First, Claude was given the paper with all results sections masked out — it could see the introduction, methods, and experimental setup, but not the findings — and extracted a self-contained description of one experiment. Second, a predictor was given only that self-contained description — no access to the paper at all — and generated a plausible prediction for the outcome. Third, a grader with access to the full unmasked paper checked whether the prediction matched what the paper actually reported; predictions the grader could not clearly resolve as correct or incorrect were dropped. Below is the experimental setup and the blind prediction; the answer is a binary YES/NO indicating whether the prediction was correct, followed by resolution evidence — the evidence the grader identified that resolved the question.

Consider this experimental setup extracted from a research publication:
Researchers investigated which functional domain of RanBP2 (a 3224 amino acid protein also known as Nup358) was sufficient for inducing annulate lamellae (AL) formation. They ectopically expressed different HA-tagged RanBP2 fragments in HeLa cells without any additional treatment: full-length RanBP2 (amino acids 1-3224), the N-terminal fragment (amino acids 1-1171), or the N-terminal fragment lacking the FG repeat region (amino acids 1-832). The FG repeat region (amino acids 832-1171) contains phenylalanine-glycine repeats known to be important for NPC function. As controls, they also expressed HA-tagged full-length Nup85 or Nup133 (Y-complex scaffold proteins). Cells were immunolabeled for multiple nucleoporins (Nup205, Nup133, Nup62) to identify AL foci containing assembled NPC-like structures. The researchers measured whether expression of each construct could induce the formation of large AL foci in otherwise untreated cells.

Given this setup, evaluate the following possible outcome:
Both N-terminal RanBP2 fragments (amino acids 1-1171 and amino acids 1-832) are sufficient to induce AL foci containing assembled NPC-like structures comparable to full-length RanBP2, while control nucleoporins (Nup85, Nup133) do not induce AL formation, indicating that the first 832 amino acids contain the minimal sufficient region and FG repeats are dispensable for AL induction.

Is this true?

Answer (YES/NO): NO